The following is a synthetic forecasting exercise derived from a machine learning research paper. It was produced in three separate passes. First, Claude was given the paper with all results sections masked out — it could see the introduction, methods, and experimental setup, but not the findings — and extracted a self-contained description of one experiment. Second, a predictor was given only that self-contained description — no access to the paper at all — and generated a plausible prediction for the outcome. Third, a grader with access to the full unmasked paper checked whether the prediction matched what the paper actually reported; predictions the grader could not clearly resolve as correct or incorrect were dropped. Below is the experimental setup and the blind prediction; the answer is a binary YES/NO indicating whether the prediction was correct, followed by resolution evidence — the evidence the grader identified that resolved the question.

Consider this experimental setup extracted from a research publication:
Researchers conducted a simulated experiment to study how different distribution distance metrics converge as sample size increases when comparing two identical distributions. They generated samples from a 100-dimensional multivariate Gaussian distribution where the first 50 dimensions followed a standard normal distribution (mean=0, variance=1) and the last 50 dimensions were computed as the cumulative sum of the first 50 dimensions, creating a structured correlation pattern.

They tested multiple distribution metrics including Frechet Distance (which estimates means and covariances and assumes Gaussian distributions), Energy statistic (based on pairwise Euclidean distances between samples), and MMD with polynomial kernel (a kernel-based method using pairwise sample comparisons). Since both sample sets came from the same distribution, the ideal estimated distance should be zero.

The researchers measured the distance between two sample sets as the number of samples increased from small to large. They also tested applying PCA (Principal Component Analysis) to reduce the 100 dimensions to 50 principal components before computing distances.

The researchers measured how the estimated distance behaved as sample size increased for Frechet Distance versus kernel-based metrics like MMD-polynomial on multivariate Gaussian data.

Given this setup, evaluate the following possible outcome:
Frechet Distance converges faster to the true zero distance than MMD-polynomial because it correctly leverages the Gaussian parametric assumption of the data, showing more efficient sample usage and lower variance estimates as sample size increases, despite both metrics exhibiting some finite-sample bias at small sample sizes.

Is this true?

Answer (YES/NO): NO